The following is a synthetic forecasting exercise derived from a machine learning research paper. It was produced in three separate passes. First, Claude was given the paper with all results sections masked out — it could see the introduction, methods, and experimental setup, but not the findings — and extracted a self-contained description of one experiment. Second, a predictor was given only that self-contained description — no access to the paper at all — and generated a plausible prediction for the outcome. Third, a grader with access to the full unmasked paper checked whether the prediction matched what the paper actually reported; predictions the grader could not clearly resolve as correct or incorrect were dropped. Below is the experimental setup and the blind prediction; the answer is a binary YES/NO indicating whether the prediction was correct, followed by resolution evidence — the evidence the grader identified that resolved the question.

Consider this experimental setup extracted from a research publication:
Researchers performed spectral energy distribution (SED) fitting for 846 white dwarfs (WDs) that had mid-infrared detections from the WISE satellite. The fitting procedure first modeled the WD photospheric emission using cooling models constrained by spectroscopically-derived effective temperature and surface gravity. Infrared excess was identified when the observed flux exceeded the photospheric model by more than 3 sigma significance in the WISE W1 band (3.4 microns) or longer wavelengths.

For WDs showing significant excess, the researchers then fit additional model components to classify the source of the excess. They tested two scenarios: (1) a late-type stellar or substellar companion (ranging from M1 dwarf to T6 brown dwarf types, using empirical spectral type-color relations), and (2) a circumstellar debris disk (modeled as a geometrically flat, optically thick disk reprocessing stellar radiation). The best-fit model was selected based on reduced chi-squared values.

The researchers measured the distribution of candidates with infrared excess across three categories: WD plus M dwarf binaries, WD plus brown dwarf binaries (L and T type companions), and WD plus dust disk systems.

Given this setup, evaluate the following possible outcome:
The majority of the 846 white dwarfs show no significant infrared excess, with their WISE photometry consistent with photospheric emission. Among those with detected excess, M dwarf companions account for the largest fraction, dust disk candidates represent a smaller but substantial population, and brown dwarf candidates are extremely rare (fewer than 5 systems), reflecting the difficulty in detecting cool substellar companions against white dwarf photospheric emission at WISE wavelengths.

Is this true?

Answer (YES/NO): NO